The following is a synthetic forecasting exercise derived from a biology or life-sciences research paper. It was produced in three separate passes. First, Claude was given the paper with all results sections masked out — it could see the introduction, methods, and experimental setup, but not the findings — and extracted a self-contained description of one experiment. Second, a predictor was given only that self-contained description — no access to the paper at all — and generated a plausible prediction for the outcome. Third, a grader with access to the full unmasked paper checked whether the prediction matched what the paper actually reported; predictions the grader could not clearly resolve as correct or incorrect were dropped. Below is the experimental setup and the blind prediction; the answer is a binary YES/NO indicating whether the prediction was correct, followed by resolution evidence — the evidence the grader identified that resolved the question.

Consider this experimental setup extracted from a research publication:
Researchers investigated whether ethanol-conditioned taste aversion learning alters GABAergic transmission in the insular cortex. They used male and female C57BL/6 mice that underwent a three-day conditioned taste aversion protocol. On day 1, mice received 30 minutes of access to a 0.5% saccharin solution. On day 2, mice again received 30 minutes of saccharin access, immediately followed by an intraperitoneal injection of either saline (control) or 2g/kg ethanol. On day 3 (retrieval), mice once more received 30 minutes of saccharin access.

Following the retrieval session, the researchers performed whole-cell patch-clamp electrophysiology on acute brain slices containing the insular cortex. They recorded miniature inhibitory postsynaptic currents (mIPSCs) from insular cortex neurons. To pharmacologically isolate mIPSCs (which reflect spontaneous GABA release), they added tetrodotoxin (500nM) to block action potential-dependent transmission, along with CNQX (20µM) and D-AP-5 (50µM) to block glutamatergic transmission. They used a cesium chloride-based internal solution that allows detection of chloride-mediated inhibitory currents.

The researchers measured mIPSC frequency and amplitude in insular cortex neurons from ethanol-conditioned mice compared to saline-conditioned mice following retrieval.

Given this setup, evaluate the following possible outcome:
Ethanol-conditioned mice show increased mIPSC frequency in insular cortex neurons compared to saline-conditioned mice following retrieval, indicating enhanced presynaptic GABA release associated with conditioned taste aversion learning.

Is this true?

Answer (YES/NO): YES